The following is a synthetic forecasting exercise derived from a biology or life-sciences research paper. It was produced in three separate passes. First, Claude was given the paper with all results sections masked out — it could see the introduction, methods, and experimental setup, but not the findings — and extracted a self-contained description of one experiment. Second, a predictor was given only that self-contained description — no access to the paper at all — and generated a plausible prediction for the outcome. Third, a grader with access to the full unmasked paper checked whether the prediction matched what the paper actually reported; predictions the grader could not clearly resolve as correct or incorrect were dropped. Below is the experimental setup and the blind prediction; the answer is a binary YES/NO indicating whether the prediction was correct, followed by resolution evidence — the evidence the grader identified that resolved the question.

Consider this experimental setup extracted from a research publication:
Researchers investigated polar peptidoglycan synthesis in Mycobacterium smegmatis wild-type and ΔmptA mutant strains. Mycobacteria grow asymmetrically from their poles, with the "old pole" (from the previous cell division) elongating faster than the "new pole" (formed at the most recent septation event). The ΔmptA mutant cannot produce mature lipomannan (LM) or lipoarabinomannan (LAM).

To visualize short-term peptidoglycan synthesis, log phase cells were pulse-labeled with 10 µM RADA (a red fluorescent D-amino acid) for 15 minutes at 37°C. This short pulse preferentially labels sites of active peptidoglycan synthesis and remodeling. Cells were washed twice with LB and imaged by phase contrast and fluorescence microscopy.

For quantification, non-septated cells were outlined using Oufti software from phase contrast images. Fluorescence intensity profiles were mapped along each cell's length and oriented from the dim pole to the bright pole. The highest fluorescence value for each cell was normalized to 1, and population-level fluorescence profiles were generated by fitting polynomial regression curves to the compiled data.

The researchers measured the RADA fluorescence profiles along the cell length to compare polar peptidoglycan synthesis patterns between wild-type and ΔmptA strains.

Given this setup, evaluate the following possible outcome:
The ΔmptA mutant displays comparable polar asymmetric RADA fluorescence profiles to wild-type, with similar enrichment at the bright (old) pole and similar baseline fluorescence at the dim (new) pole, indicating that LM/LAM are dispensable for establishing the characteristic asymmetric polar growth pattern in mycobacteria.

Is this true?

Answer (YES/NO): NO